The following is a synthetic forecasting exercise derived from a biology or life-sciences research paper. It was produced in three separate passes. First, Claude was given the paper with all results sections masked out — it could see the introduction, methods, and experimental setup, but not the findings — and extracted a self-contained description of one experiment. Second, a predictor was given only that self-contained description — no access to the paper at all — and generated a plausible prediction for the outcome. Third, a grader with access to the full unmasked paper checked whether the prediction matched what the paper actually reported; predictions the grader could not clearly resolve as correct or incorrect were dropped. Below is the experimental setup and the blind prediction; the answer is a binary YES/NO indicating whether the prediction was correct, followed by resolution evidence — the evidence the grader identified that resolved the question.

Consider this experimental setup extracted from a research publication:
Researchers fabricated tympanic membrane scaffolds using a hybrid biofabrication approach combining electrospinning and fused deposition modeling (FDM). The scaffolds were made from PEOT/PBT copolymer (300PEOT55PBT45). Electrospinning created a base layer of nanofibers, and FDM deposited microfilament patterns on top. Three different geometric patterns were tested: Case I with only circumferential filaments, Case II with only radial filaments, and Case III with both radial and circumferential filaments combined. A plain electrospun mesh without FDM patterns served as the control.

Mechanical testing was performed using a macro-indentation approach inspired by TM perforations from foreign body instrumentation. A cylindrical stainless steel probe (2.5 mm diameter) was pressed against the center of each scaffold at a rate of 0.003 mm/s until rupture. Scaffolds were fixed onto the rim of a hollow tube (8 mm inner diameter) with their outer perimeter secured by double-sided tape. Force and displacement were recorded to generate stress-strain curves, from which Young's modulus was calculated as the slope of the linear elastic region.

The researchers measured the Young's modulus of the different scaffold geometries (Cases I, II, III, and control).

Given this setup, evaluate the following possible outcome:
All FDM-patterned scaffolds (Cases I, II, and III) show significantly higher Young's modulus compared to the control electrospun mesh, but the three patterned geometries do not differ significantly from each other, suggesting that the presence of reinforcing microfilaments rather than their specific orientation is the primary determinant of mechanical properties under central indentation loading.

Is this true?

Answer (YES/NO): NO